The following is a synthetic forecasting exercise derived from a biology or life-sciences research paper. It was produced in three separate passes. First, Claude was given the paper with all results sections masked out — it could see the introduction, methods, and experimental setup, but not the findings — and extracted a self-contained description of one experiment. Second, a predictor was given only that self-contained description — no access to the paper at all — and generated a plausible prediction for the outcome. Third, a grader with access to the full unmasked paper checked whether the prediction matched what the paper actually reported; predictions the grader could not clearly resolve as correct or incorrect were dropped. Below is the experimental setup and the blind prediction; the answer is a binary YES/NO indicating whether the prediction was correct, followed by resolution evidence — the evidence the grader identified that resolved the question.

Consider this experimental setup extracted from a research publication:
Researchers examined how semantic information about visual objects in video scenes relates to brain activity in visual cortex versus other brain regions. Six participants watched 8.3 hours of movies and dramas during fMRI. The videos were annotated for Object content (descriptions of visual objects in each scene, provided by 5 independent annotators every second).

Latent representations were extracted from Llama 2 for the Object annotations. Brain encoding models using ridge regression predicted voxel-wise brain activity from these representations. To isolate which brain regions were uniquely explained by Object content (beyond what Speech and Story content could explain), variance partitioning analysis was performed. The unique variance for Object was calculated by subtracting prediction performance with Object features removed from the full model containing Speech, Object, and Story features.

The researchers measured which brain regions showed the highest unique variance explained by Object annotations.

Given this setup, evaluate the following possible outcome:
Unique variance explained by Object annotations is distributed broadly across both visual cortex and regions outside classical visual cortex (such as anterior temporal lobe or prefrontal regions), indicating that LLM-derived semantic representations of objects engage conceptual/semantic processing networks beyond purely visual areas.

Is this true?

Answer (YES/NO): NO